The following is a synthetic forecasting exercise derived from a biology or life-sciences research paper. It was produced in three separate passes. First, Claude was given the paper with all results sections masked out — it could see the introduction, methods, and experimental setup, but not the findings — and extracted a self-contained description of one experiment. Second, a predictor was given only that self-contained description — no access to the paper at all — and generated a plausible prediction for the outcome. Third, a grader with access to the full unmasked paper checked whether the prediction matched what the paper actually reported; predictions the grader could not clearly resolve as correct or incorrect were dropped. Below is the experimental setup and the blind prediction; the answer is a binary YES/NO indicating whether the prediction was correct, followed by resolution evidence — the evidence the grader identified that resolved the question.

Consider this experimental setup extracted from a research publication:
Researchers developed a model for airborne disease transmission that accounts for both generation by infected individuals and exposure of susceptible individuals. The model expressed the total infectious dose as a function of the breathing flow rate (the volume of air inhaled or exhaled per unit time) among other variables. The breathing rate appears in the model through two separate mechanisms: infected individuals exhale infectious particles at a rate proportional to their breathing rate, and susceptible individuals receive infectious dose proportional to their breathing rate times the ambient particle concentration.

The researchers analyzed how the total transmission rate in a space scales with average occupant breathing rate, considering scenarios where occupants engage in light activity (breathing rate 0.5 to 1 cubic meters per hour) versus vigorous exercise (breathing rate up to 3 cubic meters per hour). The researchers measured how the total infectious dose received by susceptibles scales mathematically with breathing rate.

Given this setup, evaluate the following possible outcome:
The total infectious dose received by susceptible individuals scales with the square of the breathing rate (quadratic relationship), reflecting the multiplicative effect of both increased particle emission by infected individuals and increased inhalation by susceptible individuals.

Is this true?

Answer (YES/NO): YES